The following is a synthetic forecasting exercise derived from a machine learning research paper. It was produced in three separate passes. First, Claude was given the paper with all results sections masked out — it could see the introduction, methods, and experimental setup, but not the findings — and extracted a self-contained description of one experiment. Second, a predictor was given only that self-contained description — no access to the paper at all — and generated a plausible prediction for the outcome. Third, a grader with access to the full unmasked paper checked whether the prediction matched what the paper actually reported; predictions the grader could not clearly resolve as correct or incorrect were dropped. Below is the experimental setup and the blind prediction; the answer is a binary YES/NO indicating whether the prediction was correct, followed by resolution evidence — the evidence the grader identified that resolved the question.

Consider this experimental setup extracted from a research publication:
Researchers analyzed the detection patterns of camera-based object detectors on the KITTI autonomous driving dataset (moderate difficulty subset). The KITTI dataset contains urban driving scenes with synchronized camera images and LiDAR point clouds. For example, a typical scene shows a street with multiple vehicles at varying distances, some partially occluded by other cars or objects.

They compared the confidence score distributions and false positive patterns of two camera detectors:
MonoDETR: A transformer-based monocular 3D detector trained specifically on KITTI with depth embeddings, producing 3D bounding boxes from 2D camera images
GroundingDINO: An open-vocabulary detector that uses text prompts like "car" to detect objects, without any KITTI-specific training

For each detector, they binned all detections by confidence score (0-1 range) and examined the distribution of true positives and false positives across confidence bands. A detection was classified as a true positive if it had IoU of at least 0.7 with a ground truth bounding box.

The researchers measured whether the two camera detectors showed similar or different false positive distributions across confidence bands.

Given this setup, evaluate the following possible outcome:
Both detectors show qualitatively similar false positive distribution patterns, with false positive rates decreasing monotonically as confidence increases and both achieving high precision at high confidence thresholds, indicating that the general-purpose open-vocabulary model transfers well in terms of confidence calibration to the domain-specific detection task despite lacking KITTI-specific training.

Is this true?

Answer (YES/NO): NO